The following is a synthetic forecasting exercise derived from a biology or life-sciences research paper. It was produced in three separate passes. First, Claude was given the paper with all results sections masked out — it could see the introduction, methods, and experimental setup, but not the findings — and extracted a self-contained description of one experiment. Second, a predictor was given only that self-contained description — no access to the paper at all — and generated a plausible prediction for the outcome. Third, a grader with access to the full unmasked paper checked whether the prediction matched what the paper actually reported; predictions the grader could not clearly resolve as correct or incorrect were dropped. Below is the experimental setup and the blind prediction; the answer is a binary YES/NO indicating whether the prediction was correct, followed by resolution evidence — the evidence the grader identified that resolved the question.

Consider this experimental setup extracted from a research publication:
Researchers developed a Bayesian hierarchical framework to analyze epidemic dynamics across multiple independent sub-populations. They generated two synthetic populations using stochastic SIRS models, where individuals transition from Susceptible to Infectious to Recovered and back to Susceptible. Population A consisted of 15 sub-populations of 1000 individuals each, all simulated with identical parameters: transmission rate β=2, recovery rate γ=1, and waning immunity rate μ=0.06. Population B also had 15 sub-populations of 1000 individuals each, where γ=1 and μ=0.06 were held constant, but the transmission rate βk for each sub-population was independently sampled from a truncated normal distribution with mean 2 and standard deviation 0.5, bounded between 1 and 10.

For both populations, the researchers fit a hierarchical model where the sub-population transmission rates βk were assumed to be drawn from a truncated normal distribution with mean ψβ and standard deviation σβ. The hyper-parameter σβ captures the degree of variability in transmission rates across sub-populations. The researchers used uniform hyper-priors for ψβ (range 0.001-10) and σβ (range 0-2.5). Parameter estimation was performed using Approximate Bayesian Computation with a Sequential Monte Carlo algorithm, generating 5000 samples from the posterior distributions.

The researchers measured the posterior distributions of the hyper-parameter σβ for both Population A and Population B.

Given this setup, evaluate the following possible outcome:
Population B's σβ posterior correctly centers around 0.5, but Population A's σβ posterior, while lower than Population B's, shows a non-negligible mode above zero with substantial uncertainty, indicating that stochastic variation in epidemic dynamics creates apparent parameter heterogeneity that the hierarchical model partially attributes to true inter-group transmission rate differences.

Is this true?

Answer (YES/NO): NO